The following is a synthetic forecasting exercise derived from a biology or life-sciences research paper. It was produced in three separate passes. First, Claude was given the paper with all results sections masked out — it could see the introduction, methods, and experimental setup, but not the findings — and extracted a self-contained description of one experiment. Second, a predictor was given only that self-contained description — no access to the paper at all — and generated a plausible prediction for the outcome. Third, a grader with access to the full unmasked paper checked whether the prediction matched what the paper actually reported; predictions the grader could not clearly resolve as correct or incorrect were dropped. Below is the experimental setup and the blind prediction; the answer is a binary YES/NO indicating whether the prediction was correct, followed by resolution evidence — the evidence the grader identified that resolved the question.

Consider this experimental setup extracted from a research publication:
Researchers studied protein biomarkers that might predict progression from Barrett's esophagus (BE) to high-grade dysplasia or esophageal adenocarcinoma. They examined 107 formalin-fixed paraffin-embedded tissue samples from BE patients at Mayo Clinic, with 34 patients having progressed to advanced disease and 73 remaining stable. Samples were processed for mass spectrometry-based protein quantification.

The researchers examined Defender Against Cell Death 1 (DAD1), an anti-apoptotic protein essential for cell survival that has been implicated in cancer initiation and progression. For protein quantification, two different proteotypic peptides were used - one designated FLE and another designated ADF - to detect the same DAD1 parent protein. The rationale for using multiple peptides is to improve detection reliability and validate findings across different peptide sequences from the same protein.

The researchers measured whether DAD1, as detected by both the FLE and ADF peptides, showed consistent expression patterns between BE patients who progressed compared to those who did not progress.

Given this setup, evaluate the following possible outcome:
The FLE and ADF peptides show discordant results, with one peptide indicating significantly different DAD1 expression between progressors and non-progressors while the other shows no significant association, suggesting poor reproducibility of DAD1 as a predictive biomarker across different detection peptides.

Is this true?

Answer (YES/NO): NO